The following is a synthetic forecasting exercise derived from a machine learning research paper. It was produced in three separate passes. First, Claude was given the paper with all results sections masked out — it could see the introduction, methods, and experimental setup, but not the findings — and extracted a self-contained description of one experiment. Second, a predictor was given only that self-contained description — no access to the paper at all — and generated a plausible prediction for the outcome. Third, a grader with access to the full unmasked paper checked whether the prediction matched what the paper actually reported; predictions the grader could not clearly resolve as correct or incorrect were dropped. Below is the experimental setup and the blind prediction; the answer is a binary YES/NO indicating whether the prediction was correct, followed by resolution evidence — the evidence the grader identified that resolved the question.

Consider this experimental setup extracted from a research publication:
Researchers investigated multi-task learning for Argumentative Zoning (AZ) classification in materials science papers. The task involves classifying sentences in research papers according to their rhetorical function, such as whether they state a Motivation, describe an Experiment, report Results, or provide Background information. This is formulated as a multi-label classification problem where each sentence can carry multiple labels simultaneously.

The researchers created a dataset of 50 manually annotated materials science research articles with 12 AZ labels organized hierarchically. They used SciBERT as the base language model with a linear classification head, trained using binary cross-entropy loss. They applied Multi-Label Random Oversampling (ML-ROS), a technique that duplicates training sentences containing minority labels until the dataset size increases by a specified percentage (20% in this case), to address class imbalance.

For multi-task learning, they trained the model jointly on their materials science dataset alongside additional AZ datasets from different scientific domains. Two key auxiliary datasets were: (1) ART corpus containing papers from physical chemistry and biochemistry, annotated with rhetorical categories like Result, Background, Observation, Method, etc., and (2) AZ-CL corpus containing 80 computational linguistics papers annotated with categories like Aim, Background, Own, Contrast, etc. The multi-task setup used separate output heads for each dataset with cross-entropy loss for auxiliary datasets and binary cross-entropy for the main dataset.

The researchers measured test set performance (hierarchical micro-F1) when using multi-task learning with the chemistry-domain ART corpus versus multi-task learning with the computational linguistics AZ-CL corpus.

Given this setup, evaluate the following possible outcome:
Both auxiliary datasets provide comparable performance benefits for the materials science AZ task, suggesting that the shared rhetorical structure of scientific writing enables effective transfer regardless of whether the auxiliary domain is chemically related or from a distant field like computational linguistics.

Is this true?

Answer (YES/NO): NO